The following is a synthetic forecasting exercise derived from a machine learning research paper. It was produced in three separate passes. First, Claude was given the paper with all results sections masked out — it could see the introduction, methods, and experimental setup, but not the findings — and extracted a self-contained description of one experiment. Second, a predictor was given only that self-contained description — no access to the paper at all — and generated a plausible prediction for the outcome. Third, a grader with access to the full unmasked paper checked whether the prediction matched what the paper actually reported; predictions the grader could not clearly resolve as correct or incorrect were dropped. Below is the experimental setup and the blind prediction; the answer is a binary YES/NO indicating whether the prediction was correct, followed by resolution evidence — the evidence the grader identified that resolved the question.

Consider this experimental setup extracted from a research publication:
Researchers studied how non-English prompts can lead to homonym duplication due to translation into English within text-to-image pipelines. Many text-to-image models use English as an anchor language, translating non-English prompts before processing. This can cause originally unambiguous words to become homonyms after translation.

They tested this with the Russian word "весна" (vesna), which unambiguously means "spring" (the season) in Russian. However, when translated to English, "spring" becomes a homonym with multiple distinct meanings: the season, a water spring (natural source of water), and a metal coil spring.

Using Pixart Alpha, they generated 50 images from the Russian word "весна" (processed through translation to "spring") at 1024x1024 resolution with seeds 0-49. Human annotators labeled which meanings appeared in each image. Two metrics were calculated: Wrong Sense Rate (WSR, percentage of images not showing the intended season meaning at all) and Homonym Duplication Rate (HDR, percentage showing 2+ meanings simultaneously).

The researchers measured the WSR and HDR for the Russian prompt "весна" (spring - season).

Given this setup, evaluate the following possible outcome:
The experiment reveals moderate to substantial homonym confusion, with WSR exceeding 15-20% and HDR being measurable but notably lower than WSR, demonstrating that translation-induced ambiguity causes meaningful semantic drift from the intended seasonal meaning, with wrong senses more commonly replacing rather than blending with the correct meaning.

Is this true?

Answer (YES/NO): NO